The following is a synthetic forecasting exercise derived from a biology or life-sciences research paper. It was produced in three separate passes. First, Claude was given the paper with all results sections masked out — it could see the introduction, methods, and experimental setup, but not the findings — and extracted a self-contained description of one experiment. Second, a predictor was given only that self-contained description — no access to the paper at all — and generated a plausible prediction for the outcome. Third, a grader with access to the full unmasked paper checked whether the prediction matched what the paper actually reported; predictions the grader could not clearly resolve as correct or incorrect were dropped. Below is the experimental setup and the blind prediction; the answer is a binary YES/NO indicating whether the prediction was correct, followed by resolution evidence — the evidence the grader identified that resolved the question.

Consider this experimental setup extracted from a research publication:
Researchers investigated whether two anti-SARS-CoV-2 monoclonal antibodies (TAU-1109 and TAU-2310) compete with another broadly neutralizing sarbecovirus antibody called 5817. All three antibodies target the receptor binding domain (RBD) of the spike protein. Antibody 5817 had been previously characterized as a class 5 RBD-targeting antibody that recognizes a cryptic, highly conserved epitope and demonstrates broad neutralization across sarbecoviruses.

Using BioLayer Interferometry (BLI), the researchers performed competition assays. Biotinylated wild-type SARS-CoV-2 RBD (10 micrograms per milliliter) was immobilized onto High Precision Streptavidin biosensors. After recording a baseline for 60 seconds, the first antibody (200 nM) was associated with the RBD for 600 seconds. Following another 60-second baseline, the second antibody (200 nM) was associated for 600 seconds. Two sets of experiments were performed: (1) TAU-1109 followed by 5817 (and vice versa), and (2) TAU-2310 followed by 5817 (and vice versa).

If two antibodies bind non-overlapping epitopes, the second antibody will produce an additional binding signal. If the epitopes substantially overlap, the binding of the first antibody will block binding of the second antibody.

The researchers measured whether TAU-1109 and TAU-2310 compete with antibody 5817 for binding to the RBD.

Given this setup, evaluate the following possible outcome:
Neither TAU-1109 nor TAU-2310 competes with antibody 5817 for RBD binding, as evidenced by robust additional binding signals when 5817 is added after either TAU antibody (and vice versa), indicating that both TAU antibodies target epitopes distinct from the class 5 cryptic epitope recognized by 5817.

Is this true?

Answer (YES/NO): NO